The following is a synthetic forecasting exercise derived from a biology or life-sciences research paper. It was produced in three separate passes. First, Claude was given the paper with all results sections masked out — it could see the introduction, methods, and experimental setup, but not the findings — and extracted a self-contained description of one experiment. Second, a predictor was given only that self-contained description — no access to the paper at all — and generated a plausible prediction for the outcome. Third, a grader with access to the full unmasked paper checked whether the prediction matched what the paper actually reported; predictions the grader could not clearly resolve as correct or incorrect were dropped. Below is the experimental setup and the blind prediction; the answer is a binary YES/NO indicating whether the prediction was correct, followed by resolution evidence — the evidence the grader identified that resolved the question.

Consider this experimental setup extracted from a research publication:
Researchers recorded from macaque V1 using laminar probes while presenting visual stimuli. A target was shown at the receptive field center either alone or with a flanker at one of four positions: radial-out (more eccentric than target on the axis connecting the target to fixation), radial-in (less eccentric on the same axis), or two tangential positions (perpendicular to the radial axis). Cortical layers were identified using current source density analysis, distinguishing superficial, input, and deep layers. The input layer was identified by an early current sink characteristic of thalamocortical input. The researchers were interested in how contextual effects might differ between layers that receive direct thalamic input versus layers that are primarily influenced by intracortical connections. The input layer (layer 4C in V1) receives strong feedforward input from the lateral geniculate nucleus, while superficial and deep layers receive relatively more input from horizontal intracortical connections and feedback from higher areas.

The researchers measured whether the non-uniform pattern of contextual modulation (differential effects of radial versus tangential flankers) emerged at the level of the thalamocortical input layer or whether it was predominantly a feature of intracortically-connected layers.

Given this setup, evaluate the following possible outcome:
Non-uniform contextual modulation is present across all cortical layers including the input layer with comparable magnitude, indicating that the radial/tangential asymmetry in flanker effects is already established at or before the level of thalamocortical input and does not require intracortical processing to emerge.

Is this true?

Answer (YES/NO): NO